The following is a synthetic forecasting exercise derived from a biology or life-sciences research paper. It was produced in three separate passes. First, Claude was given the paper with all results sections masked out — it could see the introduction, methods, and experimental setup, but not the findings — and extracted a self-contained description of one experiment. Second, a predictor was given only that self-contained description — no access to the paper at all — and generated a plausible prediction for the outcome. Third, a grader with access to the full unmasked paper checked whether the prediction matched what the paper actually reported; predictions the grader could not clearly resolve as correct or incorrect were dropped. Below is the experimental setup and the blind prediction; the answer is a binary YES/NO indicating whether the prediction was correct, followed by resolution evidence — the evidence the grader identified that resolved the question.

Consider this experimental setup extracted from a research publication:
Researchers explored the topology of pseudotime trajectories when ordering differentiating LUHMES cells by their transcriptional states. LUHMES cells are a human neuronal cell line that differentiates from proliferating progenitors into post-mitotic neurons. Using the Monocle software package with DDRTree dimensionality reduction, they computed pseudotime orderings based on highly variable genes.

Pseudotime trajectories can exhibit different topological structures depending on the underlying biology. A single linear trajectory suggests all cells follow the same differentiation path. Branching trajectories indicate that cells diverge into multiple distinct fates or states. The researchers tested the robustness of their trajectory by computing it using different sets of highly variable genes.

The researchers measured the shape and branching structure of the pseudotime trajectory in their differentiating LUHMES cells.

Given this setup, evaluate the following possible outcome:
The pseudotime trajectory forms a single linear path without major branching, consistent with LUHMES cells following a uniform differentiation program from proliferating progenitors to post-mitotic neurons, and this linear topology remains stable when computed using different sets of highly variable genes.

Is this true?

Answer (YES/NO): YES